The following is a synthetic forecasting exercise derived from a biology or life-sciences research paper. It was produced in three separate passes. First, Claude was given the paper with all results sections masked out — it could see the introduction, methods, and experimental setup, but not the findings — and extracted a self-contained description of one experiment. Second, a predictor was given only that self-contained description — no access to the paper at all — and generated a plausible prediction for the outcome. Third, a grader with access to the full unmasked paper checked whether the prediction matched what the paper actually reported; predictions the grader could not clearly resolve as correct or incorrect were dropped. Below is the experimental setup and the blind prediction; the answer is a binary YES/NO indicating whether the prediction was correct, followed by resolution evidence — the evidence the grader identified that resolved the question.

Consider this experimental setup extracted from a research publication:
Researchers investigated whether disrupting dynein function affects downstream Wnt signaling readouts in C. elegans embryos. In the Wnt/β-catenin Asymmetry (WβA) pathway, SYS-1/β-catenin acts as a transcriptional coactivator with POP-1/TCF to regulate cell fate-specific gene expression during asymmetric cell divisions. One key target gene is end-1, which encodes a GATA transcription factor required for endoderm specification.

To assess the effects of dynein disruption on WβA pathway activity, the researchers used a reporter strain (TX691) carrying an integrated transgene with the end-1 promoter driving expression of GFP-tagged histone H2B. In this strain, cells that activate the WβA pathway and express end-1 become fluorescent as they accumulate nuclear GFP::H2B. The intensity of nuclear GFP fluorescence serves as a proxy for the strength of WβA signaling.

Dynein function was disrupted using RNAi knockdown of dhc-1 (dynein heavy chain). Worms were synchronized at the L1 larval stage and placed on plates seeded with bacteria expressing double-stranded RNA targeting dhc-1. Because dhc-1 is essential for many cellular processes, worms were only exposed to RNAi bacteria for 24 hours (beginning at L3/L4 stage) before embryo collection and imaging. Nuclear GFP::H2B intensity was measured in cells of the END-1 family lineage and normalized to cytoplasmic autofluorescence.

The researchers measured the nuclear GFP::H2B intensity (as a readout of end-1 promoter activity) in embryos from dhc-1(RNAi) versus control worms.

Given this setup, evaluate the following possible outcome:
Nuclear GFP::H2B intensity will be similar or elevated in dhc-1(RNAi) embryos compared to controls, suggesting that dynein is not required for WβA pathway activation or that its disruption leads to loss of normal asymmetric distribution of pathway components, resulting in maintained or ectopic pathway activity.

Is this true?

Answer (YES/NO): YES